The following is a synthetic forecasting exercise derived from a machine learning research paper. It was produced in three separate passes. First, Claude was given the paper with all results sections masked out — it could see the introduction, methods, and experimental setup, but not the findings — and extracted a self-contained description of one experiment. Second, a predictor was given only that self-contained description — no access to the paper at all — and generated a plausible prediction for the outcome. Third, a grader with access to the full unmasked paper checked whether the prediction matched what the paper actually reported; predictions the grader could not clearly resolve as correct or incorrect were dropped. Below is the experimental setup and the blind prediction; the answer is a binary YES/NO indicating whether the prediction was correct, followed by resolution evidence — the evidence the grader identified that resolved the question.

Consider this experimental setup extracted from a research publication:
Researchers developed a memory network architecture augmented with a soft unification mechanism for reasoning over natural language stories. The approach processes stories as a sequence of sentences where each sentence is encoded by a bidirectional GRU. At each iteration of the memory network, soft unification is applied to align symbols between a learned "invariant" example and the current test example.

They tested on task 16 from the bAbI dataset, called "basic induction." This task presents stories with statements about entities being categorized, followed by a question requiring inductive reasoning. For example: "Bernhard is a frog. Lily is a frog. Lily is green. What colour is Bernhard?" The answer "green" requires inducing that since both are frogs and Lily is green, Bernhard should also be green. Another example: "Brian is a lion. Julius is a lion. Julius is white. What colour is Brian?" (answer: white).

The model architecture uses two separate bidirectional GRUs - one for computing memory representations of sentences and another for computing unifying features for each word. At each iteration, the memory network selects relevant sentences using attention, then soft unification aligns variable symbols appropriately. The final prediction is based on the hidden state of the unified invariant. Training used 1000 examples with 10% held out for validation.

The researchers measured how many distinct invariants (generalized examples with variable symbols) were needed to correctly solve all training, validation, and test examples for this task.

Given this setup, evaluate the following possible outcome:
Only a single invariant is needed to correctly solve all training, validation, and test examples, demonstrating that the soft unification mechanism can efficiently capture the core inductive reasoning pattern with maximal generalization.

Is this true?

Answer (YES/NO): YES